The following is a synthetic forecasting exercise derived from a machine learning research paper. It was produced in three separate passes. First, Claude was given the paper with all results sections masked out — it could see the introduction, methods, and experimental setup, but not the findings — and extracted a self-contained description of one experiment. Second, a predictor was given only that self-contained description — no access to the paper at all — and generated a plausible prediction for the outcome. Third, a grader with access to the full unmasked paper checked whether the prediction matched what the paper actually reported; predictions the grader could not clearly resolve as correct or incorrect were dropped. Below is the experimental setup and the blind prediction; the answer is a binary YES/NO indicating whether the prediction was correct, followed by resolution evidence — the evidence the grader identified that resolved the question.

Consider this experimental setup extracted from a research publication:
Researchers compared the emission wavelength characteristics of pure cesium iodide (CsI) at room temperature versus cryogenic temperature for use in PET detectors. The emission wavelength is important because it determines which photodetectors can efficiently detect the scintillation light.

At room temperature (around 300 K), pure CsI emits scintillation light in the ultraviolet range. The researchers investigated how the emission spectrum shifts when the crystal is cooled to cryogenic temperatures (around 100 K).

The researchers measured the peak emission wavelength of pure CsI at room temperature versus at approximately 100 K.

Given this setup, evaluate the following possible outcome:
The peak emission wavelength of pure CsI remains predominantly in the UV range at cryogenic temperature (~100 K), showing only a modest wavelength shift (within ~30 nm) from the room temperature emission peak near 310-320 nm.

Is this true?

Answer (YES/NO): YES